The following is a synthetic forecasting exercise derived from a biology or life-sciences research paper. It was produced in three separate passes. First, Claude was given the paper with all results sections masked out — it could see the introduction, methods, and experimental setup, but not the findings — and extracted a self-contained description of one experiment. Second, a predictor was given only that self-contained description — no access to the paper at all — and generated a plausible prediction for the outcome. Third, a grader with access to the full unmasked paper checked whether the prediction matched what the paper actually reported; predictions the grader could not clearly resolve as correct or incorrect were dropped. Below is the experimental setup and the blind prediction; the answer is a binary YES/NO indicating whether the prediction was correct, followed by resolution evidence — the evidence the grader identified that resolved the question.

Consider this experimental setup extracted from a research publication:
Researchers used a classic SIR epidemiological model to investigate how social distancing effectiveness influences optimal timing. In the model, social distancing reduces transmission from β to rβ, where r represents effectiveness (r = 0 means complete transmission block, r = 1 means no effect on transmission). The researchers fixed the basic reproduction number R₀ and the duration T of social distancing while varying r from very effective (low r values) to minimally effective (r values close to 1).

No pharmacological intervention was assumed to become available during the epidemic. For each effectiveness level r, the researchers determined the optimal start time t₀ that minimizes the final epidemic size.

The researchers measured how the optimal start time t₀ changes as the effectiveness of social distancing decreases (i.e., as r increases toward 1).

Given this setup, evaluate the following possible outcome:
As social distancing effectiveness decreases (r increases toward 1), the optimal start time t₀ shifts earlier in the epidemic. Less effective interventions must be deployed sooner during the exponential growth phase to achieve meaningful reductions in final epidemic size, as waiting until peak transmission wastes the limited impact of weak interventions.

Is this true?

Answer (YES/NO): NO